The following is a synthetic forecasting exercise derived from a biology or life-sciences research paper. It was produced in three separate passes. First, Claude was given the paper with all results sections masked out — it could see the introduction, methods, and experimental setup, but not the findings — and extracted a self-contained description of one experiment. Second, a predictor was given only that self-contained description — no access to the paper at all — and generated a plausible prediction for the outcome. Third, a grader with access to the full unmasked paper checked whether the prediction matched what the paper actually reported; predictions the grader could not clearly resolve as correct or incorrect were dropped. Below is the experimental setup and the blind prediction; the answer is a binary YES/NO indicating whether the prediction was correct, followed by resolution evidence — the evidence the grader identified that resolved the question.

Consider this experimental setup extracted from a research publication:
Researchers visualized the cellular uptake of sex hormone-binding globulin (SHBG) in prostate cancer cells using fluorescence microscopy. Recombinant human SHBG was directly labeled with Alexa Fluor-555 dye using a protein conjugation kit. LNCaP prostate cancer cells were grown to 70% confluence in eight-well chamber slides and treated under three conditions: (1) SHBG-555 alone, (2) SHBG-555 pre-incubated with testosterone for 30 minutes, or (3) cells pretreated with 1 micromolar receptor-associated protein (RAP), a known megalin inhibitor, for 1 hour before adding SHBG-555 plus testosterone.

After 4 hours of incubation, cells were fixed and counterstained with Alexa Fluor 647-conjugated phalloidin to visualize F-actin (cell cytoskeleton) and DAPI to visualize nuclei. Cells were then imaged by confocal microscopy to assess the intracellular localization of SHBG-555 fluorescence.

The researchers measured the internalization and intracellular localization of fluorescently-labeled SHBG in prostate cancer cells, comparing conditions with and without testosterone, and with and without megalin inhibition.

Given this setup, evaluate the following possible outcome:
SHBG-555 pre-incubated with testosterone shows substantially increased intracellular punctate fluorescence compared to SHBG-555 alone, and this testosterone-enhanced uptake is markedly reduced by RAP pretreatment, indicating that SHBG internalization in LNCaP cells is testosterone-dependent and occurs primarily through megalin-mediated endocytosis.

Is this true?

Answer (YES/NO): YES